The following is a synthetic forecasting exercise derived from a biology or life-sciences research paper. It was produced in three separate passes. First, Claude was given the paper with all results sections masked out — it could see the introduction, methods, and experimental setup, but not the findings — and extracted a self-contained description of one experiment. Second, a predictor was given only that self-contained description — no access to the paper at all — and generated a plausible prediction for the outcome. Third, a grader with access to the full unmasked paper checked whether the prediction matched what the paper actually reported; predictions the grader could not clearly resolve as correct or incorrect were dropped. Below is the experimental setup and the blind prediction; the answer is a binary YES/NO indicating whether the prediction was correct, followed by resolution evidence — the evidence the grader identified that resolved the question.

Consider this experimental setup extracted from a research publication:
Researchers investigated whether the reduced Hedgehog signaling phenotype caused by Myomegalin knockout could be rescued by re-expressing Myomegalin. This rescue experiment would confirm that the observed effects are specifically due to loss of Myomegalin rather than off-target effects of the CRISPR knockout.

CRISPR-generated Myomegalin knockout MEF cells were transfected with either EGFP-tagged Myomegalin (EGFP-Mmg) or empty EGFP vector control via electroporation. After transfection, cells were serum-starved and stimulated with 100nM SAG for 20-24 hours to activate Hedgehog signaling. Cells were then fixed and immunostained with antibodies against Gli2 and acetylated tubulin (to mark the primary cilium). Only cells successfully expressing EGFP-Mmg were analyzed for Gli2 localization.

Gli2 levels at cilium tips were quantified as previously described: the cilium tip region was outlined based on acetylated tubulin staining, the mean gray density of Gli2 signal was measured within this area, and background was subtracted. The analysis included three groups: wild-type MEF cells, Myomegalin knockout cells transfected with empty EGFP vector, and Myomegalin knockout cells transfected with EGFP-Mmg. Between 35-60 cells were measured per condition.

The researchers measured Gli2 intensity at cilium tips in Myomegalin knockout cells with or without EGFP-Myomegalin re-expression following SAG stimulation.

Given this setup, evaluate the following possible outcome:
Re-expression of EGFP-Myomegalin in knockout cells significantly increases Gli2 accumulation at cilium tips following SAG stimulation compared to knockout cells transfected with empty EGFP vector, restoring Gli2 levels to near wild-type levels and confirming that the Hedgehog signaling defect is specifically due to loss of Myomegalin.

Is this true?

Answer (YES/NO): YES